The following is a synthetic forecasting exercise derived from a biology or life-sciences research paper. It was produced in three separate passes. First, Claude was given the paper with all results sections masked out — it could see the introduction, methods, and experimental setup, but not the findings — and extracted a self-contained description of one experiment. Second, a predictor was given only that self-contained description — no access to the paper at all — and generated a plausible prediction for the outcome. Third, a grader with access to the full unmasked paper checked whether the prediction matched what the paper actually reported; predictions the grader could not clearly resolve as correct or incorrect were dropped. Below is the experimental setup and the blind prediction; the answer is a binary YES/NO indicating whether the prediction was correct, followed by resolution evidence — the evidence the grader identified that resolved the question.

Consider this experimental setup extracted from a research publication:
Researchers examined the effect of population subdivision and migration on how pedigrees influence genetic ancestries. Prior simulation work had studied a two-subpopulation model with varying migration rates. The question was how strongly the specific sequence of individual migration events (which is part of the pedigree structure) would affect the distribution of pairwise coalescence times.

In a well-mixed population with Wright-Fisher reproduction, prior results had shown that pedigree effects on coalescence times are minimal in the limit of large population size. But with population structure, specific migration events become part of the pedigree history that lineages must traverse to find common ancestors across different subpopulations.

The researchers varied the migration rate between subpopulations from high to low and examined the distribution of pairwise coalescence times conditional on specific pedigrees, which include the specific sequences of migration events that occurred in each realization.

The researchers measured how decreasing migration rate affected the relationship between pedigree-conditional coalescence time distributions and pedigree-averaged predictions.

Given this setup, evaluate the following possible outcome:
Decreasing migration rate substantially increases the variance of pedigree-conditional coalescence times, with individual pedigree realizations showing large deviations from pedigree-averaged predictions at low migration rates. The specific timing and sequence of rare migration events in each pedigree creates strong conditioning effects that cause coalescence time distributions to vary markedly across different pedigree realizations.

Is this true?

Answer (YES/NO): YES